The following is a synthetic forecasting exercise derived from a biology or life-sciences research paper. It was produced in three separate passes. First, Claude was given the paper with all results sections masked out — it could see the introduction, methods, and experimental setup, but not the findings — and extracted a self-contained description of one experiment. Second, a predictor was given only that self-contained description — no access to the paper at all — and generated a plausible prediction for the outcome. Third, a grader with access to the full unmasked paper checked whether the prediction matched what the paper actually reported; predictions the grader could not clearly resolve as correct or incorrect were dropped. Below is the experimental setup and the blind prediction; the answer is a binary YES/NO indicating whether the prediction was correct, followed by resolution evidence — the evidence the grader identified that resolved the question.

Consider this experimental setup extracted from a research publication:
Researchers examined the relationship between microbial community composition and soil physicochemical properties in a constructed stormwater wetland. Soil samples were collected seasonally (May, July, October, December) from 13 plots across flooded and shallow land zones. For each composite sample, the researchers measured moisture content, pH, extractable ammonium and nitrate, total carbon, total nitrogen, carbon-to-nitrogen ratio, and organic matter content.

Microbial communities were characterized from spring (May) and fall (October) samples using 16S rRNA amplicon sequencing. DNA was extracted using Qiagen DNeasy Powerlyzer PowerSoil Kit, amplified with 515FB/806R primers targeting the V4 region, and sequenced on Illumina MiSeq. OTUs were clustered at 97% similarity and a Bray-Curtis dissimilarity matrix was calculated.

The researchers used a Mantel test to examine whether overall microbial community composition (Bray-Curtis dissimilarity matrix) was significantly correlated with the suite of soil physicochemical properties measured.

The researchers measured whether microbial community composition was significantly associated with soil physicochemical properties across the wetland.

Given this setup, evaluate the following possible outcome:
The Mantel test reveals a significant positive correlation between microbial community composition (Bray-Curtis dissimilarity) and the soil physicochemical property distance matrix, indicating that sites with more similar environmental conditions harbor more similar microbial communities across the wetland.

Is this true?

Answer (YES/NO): YES